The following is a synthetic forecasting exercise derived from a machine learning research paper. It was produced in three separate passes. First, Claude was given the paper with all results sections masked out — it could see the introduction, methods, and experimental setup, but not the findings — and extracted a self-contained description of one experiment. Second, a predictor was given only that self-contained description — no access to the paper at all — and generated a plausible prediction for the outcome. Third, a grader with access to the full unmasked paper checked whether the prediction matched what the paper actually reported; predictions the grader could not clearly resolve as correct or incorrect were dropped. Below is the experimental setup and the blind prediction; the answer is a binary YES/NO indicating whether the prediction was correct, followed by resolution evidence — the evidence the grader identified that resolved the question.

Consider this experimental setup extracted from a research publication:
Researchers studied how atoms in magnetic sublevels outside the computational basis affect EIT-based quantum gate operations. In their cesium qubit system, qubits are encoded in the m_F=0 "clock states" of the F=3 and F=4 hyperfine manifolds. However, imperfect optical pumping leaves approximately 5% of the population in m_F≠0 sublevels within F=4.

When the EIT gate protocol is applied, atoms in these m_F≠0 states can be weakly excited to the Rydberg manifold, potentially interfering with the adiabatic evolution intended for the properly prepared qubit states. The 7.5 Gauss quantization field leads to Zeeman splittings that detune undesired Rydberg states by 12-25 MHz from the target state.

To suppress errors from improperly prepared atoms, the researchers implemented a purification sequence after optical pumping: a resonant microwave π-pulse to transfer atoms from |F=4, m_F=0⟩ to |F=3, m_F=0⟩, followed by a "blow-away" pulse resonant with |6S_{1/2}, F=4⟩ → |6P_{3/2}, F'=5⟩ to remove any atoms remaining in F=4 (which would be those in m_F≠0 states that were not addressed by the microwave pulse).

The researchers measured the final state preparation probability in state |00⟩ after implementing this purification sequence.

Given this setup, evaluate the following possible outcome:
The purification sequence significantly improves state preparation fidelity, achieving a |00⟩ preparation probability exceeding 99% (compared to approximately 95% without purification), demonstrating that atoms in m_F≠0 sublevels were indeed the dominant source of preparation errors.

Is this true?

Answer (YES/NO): NO